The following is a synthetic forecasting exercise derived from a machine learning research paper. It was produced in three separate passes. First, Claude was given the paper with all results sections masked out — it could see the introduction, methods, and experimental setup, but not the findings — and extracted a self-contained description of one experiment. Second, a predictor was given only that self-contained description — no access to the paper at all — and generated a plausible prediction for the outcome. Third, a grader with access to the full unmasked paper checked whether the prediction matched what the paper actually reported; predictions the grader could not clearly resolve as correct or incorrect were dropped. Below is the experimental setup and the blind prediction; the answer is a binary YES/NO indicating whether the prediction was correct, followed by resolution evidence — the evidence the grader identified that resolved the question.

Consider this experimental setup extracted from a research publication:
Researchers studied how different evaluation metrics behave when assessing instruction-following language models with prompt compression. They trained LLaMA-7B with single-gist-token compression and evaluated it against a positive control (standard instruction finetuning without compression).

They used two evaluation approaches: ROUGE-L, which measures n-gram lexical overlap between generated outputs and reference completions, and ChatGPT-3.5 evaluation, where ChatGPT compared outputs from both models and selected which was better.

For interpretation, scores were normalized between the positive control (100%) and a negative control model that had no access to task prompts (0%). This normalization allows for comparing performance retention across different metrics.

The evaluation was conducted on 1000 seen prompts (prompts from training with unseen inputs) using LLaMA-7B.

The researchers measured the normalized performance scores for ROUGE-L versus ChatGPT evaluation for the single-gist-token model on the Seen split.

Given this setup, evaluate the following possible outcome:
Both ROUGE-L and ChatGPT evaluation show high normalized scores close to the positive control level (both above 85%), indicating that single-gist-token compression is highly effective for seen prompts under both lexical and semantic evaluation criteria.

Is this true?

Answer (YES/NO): YES